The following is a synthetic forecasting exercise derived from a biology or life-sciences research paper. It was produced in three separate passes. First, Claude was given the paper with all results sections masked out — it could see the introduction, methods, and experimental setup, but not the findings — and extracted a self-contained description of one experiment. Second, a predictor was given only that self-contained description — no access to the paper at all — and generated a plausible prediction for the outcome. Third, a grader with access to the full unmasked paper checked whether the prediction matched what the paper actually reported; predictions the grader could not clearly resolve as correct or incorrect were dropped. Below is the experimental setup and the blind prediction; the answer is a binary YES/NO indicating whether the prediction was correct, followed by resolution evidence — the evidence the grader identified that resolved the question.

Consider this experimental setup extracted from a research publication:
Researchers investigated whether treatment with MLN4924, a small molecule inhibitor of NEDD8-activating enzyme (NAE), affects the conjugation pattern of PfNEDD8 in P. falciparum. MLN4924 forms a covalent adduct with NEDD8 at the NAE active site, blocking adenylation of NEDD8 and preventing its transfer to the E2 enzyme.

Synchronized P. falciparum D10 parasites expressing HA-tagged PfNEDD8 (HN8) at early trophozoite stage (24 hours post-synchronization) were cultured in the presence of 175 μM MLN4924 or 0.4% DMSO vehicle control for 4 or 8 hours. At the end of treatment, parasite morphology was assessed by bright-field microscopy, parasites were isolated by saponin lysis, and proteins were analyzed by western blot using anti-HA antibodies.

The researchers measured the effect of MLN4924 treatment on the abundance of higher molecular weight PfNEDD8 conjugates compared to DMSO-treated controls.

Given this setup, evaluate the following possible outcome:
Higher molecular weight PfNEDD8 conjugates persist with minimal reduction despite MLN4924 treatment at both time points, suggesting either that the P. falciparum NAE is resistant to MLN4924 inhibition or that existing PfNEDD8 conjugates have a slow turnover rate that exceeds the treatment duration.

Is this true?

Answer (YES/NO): YES